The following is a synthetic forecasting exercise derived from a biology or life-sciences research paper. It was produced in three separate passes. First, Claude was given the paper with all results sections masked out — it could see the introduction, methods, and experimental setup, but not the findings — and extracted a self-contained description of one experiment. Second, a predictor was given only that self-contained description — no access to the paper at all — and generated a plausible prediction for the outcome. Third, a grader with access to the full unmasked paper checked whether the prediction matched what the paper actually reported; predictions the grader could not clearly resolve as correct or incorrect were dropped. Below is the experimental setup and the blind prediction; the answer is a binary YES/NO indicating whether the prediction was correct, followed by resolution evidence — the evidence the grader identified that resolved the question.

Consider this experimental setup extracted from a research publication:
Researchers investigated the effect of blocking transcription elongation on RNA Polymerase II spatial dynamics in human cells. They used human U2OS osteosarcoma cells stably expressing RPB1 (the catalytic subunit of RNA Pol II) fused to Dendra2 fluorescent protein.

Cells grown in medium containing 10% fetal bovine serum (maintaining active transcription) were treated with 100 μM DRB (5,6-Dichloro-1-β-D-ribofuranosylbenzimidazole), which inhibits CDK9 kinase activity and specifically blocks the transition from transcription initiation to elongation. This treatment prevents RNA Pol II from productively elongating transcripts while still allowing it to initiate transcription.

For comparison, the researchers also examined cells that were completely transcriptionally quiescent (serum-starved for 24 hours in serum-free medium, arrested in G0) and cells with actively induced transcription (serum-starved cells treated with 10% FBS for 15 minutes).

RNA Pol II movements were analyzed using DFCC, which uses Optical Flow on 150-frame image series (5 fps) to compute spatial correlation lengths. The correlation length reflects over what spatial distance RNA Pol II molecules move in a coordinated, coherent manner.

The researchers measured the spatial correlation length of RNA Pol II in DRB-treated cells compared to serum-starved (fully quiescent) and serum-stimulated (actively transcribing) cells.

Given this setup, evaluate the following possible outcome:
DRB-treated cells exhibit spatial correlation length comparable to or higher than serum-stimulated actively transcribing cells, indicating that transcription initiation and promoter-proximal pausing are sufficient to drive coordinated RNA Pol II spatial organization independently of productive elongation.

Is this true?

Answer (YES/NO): YES